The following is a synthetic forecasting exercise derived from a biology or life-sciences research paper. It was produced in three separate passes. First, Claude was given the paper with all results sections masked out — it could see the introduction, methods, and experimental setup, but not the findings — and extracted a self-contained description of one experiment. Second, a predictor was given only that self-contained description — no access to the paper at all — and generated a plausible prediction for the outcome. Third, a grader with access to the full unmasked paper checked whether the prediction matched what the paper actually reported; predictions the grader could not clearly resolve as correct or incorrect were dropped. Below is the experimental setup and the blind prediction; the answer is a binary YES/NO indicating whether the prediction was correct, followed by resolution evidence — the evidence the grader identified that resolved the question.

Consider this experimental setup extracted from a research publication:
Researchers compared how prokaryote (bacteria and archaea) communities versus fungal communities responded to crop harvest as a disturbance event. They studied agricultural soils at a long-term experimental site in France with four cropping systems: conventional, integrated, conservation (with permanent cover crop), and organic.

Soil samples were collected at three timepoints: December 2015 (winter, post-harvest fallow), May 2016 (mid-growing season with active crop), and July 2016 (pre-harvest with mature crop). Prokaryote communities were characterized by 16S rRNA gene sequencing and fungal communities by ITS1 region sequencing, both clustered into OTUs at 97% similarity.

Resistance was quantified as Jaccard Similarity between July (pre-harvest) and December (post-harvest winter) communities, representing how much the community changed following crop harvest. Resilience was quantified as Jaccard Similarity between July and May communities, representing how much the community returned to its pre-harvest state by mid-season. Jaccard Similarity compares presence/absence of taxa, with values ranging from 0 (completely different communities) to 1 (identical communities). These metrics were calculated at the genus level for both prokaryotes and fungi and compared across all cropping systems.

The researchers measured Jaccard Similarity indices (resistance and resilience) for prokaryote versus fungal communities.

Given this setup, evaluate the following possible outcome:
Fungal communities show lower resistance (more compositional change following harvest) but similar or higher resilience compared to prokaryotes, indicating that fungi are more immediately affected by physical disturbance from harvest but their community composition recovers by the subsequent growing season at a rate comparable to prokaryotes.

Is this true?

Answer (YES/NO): NO